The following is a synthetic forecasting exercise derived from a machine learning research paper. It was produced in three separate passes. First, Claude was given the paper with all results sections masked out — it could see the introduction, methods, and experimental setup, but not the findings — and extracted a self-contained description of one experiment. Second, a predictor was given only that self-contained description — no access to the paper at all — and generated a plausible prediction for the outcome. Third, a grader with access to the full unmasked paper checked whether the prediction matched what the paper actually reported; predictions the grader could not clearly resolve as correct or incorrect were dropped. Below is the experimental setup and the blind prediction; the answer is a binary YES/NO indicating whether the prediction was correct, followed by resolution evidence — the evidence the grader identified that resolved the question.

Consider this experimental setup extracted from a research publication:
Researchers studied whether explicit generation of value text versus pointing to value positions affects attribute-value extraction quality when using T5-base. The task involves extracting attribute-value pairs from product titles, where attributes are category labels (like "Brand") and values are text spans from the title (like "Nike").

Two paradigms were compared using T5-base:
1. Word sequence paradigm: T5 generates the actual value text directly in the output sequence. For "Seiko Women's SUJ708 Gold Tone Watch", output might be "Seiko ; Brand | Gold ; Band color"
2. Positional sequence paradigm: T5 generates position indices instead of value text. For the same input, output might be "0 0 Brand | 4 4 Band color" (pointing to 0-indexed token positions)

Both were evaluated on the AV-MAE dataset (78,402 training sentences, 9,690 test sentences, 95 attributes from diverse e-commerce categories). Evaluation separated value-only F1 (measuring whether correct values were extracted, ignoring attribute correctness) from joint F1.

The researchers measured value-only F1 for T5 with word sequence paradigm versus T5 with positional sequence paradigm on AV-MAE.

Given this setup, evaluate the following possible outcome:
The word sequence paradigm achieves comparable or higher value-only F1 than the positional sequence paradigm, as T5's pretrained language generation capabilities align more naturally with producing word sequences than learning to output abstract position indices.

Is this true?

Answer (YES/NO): YES